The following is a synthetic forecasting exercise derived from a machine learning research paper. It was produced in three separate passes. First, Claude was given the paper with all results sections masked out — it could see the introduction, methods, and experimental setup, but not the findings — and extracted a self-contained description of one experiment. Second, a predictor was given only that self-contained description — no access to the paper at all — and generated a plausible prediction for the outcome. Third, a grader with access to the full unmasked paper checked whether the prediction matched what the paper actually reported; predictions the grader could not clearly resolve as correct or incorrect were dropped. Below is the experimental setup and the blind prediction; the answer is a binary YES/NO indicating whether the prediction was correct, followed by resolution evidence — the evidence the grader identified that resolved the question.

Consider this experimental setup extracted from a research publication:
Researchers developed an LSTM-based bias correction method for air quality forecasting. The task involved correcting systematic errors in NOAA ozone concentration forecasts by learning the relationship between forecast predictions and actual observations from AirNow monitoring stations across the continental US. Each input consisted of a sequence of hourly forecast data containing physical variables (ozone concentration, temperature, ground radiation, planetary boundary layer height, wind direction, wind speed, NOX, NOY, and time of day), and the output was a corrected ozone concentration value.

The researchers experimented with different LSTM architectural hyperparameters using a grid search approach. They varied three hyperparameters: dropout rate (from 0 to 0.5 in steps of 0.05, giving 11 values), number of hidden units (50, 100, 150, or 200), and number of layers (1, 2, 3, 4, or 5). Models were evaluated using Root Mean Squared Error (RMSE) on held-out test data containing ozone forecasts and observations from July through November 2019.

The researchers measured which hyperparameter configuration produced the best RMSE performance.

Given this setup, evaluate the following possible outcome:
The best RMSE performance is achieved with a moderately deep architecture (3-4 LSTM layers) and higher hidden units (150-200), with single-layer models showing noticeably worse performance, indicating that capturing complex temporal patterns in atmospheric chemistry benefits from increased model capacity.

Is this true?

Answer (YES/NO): NO